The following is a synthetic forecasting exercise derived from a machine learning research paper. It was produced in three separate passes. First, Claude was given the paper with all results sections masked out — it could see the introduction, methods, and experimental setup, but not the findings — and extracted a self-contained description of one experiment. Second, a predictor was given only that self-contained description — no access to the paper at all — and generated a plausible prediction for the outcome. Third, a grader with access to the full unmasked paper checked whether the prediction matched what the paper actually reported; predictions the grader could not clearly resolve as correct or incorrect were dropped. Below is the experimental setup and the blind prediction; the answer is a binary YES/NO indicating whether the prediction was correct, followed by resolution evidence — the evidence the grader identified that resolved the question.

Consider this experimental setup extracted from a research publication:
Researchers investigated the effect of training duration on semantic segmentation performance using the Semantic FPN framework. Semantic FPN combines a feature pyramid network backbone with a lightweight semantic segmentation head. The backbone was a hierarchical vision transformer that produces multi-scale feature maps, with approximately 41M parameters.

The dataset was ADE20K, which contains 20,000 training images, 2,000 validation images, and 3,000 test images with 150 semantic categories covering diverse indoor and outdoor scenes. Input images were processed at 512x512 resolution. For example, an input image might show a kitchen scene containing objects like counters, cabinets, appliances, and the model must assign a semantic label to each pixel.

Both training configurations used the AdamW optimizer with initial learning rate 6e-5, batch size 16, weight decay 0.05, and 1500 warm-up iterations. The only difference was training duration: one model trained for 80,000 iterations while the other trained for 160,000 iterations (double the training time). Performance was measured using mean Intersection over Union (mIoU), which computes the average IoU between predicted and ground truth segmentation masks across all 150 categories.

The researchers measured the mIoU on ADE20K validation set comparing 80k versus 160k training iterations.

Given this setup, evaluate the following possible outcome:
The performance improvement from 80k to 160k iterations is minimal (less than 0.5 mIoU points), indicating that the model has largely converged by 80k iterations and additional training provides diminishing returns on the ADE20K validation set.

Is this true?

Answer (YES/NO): NO